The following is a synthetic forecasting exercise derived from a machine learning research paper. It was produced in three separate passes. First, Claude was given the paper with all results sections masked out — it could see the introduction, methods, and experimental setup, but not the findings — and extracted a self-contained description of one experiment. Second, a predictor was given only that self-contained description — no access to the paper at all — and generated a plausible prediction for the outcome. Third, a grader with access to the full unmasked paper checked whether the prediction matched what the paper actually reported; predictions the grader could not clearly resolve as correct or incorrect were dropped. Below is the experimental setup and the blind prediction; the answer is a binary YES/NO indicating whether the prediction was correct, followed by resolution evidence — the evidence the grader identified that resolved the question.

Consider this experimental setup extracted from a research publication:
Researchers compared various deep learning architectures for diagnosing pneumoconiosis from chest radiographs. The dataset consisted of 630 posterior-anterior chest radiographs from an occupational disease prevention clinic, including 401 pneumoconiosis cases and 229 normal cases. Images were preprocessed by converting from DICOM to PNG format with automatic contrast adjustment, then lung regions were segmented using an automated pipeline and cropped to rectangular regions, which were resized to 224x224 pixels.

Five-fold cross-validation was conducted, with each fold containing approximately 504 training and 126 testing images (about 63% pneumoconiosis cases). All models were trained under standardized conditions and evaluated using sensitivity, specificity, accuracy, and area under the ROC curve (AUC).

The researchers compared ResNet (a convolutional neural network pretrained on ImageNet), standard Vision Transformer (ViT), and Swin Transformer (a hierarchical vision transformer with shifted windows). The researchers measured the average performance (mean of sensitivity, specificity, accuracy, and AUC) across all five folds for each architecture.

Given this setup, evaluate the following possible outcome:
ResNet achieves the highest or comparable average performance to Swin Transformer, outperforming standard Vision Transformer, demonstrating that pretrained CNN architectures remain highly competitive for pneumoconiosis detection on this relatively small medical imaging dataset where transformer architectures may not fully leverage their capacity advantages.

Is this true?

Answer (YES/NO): YES